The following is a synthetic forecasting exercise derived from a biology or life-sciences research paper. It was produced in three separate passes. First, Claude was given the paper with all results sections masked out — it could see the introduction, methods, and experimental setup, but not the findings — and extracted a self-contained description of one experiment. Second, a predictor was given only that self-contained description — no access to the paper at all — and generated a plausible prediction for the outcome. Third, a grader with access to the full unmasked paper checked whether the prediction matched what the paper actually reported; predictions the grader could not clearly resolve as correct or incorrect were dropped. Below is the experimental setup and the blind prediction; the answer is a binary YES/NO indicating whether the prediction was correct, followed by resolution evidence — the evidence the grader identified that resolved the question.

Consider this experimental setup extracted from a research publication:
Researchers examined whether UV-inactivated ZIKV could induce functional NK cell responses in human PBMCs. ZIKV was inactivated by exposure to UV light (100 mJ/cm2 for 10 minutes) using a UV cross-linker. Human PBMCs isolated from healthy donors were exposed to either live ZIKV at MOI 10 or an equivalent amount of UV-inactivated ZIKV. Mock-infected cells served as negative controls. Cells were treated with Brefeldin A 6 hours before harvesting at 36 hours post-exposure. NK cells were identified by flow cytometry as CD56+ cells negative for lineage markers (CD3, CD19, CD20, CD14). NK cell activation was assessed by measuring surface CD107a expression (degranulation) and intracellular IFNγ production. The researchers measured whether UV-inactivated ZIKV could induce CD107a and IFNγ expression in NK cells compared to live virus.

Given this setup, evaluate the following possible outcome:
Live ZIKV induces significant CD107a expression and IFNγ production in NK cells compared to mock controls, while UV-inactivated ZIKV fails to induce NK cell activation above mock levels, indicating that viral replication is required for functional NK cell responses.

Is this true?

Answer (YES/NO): NO